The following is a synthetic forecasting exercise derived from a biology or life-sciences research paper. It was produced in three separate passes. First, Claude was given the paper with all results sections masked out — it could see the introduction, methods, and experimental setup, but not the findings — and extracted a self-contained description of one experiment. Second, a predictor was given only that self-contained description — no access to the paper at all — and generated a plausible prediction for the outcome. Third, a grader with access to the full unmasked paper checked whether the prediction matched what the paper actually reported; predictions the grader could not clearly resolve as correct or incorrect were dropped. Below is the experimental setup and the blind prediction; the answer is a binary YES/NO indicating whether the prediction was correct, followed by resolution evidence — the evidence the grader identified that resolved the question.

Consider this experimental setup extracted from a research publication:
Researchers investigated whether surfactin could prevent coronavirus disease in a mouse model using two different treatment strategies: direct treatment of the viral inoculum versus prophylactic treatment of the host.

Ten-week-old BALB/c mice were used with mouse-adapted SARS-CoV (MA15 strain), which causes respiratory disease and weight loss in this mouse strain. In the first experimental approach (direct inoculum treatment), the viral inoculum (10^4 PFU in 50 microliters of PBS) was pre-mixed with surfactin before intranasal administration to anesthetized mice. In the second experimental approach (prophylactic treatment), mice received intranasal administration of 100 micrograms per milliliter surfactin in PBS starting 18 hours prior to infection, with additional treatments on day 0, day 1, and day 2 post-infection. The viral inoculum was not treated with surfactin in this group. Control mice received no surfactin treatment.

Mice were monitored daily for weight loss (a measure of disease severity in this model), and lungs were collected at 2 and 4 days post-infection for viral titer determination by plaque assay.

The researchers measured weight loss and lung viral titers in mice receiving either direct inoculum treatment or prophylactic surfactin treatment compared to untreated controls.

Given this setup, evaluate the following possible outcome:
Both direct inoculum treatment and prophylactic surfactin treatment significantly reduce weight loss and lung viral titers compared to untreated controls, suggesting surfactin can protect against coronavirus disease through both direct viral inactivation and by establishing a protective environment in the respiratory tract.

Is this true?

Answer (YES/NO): NO